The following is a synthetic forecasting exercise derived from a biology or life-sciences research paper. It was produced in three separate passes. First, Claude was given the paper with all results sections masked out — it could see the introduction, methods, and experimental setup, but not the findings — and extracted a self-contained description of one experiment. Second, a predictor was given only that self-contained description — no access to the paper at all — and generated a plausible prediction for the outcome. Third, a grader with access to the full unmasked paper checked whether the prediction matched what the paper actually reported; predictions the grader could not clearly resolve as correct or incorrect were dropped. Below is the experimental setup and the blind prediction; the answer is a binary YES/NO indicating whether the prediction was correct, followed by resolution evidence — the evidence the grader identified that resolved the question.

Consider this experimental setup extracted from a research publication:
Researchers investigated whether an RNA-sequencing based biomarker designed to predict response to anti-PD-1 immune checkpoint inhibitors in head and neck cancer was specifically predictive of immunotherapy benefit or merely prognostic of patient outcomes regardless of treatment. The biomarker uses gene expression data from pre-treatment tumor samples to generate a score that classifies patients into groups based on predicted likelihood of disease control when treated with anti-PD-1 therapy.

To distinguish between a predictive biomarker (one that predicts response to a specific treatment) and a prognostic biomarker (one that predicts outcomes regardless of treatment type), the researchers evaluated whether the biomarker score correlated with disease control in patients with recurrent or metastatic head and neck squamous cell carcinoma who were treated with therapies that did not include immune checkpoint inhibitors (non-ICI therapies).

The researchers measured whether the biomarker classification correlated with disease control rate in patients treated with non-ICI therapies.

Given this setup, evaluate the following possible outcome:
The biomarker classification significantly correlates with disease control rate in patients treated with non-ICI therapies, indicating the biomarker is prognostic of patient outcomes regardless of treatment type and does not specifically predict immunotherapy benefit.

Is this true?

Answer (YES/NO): NO